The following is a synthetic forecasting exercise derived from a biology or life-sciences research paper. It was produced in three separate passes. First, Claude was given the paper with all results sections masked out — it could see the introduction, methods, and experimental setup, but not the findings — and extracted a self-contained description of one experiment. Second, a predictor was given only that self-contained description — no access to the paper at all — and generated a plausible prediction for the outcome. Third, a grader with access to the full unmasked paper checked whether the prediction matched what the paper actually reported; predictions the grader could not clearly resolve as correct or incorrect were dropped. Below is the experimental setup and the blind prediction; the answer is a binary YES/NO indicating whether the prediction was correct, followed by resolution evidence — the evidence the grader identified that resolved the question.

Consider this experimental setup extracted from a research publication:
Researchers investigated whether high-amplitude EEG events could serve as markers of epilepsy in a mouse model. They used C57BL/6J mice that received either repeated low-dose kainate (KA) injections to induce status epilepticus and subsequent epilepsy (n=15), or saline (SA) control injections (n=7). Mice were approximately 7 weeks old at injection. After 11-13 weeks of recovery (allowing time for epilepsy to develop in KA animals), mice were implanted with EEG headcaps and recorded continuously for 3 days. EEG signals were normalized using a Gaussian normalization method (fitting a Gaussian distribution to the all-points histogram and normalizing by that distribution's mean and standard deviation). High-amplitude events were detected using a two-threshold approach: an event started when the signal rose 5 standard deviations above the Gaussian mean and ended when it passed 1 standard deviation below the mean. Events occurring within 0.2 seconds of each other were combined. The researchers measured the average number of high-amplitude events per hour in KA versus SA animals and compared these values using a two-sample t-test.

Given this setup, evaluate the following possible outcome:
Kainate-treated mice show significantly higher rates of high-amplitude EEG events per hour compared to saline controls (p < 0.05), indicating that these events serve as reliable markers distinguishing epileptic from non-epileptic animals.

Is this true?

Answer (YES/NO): NO